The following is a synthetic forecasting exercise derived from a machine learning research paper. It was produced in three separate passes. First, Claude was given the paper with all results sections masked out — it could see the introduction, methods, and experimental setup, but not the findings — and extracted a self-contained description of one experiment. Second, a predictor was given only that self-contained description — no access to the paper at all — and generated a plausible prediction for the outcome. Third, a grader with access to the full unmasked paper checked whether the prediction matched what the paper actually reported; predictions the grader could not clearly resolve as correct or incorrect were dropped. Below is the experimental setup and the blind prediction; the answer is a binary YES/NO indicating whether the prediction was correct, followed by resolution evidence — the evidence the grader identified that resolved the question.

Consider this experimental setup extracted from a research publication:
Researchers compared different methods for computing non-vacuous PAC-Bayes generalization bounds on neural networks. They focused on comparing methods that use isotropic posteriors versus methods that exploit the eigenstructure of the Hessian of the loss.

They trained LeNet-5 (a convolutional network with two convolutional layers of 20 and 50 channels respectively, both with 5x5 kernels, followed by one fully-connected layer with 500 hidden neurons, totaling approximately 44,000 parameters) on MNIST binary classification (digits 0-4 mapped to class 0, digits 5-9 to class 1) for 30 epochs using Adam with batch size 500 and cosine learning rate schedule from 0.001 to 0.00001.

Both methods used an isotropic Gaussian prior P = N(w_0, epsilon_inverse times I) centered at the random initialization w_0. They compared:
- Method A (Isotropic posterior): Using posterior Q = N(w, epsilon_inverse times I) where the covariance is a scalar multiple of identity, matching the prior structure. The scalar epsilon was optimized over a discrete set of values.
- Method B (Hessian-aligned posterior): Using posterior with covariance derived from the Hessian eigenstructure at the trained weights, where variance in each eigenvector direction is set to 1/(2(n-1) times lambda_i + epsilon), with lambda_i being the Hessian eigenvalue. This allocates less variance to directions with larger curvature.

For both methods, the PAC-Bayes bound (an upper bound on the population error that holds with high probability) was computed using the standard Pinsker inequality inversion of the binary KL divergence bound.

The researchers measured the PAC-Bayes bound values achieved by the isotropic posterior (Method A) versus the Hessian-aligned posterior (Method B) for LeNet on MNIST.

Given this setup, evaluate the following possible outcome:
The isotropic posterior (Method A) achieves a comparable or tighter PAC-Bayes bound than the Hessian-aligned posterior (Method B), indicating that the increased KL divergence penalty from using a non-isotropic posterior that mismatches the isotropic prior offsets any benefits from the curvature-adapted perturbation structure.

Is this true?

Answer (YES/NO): NO